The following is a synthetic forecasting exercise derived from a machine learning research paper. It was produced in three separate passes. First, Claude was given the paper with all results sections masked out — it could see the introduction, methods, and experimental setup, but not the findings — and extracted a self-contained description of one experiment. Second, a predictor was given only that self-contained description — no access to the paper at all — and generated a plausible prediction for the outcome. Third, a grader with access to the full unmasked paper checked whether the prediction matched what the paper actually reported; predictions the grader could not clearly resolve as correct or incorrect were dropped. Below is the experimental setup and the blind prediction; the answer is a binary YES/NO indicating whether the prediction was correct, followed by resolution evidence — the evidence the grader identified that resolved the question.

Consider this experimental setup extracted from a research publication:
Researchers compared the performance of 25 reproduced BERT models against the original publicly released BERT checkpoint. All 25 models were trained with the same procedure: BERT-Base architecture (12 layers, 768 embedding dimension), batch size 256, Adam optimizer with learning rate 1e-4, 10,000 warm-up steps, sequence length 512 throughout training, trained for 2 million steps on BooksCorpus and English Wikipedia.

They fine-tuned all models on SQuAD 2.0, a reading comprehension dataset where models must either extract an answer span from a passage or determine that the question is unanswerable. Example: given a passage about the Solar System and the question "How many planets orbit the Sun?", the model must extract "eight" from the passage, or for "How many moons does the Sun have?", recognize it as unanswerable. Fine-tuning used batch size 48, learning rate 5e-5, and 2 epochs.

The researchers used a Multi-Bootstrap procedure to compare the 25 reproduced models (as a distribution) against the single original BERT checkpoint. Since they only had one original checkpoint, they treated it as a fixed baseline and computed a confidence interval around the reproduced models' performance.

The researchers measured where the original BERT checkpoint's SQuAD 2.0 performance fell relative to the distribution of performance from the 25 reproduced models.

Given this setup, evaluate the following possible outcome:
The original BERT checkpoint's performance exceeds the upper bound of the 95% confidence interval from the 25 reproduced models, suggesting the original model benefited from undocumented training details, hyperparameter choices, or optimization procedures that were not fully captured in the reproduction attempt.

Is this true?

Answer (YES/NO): NO